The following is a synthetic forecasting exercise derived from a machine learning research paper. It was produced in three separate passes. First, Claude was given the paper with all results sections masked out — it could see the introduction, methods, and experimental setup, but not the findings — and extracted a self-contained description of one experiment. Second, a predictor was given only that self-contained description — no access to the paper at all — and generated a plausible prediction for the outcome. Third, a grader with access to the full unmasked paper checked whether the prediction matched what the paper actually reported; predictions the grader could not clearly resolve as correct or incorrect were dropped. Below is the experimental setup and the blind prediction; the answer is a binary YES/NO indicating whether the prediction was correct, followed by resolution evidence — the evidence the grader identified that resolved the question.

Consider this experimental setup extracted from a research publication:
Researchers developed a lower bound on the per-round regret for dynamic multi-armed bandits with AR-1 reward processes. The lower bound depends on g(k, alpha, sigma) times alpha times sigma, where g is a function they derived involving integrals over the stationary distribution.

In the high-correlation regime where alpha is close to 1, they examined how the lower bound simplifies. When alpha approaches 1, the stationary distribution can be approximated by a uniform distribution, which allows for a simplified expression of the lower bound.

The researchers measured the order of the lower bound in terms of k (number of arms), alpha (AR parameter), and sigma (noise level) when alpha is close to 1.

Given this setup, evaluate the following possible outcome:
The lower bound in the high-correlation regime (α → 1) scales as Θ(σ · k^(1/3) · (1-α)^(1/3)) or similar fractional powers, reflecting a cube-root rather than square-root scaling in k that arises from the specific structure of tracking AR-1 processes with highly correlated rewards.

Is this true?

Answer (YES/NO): NO